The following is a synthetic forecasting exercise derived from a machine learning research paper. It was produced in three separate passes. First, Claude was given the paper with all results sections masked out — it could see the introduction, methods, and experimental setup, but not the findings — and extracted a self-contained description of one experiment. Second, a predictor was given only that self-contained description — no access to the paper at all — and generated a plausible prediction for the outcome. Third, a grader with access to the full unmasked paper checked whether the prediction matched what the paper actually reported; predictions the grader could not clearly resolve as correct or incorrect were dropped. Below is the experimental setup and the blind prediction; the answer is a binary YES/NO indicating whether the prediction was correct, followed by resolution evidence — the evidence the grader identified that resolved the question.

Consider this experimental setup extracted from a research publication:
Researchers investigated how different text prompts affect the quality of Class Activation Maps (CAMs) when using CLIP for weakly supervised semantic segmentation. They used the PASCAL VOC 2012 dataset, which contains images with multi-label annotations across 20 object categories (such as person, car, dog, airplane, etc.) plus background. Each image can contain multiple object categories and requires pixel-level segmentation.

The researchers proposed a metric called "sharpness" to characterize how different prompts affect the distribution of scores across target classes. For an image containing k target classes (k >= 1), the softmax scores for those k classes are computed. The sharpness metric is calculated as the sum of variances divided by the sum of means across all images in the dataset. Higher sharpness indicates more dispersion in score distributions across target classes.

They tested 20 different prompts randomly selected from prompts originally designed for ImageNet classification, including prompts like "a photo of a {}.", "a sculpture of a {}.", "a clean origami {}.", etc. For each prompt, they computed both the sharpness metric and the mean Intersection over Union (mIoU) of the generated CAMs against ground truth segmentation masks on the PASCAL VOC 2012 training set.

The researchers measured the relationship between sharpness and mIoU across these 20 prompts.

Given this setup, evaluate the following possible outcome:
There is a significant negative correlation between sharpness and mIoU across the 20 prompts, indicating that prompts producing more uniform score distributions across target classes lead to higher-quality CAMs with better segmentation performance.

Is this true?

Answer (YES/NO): NO